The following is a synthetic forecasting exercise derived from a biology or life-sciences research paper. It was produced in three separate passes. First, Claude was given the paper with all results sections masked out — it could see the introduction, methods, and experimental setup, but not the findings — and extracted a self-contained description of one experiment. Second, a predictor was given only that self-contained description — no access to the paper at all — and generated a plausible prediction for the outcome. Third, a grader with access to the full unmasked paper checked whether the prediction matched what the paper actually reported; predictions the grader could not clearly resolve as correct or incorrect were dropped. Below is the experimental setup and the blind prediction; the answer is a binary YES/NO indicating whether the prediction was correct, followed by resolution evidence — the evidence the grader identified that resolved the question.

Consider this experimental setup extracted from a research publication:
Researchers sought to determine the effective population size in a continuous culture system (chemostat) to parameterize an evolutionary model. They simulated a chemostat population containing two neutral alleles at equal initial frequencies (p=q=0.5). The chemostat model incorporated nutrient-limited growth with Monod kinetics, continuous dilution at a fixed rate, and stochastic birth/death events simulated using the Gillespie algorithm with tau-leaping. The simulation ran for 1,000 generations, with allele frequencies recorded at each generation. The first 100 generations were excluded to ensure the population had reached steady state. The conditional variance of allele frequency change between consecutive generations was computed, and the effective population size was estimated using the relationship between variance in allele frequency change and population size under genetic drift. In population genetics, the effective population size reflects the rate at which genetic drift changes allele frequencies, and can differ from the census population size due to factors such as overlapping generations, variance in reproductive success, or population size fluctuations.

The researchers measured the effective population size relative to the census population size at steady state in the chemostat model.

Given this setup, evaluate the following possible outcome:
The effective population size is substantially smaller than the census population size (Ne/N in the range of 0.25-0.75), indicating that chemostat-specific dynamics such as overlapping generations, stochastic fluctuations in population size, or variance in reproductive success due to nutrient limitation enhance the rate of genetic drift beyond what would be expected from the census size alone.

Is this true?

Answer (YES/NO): YES